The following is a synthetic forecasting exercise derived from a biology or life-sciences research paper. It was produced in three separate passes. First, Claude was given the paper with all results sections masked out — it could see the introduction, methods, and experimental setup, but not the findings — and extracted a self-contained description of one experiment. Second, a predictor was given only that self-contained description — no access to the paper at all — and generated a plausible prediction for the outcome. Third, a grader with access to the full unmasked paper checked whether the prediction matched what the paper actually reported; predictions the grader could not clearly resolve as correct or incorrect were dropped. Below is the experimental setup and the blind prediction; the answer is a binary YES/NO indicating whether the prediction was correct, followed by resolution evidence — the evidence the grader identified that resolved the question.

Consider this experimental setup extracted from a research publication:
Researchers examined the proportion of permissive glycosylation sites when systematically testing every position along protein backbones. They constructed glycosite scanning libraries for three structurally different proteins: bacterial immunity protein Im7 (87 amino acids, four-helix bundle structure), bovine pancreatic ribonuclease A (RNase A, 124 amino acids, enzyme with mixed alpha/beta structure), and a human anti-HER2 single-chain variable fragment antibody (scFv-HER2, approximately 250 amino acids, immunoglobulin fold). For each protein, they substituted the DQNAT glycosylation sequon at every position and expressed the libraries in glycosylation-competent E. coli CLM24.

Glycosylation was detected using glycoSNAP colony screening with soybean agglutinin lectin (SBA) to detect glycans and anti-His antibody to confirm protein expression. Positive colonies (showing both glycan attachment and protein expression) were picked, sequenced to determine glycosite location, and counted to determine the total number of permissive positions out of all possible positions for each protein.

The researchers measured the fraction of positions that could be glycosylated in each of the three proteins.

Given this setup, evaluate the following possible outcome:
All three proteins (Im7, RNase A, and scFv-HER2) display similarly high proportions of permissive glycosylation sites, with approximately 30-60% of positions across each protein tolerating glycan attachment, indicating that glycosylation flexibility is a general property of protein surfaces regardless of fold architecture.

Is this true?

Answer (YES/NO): NO